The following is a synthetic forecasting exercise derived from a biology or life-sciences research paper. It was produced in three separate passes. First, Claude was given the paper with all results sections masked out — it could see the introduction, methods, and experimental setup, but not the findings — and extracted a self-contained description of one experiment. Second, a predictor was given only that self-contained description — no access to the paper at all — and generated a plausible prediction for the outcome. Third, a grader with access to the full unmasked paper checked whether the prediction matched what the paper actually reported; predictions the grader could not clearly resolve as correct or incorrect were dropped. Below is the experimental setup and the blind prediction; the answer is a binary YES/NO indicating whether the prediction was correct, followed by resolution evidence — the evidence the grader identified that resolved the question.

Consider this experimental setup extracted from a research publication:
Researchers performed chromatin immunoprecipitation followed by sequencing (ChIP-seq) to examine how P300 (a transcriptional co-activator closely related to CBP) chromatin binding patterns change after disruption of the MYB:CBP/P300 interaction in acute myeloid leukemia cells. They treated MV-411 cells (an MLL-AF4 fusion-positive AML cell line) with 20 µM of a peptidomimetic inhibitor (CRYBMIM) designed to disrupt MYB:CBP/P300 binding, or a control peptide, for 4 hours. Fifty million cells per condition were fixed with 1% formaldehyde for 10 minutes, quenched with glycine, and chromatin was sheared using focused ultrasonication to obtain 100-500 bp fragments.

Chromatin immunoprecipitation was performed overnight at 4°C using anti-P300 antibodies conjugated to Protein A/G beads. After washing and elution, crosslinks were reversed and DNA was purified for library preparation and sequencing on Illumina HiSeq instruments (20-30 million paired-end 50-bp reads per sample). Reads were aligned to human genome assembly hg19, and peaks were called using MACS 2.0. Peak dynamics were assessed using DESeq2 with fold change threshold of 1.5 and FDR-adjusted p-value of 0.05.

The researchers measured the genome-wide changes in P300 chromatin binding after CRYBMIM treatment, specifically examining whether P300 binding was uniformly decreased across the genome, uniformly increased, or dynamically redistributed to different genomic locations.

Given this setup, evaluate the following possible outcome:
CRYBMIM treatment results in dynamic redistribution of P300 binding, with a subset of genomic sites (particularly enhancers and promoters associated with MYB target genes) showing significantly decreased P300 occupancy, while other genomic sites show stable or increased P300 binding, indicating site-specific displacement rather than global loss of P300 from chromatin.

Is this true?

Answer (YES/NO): YES